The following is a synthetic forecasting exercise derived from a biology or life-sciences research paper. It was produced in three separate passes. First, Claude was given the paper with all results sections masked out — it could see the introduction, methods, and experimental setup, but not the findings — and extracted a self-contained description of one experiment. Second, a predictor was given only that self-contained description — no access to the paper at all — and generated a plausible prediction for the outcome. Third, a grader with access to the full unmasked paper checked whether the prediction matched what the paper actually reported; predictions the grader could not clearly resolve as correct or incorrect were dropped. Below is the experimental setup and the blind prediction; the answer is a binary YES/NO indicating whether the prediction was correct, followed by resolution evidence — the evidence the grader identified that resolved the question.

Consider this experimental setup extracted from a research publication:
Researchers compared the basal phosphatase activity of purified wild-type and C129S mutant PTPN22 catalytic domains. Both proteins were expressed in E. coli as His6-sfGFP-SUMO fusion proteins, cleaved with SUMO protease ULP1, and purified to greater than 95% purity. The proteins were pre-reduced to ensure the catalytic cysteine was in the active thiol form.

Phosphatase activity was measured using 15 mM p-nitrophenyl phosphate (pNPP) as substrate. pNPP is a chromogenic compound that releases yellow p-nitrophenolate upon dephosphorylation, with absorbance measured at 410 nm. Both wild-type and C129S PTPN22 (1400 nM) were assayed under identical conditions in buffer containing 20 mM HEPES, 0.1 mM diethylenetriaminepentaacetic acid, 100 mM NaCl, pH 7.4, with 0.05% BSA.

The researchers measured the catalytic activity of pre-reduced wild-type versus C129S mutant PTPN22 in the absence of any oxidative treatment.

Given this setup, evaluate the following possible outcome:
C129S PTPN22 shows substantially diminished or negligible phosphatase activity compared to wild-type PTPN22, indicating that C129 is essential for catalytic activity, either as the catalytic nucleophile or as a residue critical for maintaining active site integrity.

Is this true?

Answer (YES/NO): NO